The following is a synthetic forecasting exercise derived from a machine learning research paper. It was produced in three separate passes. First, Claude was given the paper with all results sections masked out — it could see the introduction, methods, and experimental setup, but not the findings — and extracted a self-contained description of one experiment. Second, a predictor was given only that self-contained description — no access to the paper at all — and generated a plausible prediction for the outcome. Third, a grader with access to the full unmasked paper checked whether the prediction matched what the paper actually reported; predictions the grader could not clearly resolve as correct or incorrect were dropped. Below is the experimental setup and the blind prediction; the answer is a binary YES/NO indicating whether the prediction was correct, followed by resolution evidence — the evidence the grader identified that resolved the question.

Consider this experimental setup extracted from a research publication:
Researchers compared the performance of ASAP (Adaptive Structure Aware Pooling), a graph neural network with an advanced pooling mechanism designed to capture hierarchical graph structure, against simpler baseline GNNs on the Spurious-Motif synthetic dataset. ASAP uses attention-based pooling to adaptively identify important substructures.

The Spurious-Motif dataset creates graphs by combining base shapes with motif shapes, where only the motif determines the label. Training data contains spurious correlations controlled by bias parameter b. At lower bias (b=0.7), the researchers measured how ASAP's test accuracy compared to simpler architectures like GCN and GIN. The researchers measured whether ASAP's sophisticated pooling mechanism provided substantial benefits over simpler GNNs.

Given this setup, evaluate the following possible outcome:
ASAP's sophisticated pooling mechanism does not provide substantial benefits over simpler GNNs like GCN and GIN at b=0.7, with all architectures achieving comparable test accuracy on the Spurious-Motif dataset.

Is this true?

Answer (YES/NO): NO